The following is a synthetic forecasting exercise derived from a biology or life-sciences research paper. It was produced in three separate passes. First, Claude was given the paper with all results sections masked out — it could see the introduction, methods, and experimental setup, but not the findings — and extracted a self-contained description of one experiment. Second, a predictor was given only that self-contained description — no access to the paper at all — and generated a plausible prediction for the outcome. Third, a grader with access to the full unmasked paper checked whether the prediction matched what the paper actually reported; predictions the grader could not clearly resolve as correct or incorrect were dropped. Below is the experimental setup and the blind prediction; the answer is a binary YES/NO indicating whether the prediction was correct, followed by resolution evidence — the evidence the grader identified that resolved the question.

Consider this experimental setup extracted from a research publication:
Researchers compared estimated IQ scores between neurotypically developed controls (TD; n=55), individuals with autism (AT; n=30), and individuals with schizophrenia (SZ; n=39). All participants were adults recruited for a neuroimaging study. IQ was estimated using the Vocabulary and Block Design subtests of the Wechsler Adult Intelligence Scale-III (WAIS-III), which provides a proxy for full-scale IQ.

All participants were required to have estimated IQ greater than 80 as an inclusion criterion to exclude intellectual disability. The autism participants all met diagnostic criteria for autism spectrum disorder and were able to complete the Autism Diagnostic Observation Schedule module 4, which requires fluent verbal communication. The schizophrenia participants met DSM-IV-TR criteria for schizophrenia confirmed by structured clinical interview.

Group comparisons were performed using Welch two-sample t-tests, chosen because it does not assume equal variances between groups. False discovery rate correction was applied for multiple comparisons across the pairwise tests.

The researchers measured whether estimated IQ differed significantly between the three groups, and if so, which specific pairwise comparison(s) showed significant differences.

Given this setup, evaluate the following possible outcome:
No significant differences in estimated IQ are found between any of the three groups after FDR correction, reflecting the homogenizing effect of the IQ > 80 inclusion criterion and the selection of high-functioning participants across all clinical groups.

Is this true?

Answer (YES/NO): NO